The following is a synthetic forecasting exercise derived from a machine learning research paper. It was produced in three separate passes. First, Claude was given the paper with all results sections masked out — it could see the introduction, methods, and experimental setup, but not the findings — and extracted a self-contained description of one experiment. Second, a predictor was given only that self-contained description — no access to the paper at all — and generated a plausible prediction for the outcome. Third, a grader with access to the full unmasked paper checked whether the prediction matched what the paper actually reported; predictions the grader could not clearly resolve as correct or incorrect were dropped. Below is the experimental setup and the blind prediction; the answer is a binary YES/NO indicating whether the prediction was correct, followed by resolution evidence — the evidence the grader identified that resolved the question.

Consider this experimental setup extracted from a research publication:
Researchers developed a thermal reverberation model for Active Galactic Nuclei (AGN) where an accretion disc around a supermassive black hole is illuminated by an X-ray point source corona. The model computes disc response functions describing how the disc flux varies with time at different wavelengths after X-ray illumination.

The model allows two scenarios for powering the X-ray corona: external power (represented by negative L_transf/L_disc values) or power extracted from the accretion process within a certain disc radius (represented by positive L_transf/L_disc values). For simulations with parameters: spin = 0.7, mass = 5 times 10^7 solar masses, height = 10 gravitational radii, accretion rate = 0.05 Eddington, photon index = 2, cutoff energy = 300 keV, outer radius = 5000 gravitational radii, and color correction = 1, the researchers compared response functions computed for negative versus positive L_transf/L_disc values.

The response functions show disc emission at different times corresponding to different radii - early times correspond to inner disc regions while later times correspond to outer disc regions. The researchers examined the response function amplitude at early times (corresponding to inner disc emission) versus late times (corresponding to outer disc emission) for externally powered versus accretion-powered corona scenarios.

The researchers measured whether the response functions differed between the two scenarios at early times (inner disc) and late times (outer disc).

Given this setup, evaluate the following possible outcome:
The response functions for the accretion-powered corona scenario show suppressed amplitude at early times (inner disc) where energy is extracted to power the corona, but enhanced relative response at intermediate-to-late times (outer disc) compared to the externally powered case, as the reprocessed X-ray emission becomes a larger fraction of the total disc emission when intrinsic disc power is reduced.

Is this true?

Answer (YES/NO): NO